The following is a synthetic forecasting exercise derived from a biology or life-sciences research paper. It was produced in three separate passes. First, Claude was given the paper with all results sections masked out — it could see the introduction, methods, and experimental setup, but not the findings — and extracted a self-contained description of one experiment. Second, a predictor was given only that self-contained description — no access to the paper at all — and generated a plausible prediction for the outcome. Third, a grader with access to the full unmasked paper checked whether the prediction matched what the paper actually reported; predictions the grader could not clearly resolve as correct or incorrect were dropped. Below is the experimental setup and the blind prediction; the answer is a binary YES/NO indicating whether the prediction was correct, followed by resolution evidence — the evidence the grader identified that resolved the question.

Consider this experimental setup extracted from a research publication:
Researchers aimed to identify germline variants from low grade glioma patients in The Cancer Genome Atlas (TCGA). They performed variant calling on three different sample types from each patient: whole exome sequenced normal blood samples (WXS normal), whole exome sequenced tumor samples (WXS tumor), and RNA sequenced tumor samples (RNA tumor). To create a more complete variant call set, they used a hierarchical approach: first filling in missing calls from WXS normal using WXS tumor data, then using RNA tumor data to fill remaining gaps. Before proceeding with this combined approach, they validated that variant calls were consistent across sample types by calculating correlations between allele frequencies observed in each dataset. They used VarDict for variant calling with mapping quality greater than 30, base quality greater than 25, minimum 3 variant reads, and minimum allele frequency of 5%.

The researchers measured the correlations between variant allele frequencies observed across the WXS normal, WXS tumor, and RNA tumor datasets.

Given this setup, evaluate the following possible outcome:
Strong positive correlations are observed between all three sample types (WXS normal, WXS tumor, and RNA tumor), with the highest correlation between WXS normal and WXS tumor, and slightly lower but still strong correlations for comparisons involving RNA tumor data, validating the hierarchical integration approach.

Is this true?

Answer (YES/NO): NO